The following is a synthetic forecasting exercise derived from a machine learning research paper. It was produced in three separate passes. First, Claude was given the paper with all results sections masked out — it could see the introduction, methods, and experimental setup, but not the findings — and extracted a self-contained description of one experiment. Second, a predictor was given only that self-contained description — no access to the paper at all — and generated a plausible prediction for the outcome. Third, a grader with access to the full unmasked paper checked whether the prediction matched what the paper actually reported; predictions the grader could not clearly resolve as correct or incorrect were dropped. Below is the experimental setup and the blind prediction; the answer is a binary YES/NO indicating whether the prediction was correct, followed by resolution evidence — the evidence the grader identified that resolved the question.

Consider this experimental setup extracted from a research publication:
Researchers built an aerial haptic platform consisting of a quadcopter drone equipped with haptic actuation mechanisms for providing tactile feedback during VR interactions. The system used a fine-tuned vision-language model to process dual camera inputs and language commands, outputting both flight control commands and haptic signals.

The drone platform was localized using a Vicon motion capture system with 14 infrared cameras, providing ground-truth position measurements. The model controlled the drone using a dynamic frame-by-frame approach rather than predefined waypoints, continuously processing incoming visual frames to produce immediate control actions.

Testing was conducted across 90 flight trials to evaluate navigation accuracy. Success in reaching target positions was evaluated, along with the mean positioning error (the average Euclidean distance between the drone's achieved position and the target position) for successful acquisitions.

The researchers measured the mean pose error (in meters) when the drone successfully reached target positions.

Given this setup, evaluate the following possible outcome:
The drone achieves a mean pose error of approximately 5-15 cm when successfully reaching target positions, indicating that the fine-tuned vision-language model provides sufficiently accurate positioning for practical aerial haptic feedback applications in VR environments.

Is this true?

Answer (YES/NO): NO